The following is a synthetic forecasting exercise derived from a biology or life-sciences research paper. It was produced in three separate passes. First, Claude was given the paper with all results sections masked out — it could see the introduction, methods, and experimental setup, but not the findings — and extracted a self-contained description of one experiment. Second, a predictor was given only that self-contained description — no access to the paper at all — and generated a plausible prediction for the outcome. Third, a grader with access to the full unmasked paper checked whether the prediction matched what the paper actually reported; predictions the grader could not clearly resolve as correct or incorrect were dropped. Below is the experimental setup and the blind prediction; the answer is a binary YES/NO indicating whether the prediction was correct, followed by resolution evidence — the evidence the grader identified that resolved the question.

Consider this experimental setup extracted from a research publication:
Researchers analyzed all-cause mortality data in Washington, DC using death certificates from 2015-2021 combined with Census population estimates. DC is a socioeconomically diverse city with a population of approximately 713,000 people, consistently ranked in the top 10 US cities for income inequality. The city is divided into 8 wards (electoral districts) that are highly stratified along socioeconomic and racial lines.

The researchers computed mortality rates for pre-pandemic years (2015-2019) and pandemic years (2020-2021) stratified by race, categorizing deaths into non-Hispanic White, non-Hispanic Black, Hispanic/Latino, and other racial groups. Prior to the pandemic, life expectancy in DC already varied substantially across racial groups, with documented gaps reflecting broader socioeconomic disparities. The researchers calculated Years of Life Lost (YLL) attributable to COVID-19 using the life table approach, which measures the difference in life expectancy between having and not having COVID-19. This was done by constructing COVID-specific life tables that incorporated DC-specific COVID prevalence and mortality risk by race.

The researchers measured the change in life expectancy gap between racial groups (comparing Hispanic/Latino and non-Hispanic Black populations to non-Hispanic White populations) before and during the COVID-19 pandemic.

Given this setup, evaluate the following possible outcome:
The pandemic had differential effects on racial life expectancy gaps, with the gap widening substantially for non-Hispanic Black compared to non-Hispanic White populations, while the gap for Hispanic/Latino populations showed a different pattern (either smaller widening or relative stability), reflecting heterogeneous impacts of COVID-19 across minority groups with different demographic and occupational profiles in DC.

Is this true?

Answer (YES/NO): NO